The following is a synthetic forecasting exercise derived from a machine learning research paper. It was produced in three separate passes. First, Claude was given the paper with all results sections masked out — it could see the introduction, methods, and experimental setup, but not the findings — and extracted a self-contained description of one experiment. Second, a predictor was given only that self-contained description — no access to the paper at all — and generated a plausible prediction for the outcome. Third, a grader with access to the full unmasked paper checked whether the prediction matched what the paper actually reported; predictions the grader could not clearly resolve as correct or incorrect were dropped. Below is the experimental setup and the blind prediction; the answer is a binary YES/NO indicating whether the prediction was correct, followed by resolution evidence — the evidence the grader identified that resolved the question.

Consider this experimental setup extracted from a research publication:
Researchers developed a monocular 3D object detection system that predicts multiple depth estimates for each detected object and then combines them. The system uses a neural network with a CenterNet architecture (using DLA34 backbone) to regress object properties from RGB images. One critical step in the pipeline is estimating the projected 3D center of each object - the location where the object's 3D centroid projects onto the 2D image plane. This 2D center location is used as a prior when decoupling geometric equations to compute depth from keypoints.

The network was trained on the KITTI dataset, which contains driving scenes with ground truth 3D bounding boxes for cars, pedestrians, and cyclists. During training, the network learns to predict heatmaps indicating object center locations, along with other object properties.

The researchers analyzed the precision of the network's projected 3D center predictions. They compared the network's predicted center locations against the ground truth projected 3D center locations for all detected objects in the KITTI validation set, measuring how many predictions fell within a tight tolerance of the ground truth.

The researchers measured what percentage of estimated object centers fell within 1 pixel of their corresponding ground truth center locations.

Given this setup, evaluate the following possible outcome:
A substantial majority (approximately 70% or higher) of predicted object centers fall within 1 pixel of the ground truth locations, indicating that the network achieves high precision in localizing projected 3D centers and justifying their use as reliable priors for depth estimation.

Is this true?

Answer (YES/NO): YES